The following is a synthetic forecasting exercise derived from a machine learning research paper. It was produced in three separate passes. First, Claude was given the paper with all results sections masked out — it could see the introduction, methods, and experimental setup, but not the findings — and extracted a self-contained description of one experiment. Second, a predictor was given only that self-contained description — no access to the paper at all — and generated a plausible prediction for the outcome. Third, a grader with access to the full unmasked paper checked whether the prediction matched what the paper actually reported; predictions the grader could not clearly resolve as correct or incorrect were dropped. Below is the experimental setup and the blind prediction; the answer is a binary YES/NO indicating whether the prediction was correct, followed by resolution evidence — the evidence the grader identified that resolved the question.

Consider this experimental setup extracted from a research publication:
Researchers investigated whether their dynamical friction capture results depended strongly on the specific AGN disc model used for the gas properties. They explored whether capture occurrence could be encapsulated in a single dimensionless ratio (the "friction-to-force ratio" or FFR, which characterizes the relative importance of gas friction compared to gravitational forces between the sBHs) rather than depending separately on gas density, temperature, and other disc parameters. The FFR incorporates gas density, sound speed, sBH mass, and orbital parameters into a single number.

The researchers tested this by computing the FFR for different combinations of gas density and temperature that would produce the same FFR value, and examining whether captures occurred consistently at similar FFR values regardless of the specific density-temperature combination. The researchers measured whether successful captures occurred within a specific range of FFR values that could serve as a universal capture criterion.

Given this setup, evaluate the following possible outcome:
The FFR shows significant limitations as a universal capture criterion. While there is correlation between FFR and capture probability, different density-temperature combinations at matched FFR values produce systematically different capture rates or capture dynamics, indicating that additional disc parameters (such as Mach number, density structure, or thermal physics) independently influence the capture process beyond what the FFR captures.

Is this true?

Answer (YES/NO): NO